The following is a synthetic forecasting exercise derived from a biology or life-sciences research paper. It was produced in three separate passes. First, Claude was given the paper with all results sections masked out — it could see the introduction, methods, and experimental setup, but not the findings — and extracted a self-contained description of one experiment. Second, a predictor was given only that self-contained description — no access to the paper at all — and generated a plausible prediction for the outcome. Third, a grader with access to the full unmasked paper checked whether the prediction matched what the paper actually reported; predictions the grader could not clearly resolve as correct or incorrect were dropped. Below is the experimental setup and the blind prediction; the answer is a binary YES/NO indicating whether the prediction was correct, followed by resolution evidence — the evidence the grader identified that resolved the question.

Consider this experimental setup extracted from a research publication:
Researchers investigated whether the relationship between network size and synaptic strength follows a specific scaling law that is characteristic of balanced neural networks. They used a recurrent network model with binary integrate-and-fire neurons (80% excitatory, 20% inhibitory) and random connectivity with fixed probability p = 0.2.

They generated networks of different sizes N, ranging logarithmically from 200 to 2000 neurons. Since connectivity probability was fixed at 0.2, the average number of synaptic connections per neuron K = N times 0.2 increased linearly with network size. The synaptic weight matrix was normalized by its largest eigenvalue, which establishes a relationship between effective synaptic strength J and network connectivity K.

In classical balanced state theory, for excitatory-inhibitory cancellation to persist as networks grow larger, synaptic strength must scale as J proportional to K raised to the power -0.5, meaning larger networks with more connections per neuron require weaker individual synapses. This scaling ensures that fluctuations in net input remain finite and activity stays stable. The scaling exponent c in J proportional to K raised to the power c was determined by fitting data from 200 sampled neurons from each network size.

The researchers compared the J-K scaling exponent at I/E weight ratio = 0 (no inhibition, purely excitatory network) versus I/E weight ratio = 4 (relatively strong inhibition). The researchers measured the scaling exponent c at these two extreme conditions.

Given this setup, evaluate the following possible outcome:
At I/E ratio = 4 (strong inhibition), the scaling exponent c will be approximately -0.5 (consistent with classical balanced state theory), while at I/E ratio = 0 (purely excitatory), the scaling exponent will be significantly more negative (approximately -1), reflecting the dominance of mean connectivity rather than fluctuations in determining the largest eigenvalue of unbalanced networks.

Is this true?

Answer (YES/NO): YES